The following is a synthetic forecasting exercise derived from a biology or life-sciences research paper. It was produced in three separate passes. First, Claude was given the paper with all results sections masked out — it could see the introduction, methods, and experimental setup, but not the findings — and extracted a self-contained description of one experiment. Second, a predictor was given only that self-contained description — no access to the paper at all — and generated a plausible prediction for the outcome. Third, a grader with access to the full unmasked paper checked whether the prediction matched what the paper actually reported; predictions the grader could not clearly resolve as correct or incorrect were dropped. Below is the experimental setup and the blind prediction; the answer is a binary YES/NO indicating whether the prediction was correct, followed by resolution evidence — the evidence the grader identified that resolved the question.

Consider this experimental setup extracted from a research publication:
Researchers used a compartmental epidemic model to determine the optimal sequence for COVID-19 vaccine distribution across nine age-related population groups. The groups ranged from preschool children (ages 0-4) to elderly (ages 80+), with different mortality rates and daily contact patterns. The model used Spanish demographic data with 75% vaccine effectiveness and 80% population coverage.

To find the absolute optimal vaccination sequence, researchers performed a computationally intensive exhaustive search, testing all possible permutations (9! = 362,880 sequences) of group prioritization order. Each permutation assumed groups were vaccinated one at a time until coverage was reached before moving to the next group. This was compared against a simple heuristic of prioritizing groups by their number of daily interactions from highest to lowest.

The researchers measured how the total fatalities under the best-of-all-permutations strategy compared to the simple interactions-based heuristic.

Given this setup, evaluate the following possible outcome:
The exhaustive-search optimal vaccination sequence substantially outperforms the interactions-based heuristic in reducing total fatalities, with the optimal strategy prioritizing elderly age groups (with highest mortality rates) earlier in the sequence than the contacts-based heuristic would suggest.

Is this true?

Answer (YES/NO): NO